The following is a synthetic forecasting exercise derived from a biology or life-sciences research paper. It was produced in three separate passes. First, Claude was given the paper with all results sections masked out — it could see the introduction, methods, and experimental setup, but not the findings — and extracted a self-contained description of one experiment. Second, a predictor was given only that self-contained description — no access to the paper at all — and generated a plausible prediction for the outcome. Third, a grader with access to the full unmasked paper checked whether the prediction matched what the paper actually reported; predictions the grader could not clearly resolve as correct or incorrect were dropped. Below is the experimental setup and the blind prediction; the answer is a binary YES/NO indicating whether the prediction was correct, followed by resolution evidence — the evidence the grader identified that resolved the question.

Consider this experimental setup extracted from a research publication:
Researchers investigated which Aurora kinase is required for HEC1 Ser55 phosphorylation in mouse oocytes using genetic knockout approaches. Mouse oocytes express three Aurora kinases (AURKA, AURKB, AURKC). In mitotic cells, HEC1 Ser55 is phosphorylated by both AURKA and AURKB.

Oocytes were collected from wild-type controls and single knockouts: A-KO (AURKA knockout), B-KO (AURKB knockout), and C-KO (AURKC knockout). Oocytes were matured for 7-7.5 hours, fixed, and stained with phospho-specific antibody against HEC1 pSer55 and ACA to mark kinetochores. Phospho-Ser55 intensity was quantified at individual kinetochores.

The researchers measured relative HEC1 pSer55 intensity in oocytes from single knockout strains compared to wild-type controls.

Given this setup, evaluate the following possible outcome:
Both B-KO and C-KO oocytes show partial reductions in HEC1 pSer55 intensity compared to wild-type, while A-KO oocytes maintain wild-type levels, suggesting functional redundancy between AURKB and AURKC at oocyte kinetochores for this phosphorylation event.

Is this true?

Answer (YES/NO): NO